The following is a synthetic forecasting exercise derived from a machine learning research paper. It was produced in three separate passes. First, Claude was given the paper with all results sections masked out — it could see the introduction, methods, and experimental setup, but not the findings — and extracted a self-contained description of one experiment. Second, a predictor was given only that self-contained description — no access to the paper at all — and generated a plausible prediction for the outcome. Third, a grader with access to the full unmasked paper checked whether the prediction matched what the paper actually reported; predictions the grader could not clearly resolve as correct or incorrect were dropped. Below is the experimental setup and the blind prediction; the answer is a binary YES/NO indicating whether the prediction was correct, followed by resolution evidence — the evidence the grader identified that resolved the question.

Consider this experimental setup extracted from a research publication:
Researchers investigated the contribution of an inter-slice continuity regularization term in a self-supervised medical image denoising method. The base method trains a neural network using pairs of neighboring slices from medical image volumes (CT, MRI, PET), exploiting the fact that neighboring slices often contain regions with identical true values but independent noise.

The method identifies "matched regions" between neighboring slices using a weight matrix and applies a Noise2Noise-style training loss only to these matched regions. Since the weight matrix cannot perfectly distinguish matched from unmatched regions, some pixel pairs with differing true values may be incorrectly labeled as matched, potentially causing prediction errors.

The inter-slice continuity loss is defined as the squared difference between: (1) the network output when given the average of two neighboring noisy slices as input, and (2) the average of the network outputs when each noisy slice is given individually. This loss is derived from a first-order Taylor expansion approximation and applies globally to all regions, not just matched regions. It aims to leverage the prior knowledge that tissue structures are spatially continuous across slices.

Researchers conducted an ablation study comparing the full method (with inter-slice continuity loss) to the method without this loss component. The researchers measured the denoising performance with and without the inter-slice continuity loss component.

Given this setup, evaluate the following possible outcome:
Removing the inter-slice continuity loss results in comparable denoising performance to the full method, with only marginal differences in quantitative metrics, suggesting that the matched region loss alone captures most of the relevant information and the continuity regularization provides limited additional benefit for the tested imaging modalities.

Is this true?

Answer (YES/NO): NO